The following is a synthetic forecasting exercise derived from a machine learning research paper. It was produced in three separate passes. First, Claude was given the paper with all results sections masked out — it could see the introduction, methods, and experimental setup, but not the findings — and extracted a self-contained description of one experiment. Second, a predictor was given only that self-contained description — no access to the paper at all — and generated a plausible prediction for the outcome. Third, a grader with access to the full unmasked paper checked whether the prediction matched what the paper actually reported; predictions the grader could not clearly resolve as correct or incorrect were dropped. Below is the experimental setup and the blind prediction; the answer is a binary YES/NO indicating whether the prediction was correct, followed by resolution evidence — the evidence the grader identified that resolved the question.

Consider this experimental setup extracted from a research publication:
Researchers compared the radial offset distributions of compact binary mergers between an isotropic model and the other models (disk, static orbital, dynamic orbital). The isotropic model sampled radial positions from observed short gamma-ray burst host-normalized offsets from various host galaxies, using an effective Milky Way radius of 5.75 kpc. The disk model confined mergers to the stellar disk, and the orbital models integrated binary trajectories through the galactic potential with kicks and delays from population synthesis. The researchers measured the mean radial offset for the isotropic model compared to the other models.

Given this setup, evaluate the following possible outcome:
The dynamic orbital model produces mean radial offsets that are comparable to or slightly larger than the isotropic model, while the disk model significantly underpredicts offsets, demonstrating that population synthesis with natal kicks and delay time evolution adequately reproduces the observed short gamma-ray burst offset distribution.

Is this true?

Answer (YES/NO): NO